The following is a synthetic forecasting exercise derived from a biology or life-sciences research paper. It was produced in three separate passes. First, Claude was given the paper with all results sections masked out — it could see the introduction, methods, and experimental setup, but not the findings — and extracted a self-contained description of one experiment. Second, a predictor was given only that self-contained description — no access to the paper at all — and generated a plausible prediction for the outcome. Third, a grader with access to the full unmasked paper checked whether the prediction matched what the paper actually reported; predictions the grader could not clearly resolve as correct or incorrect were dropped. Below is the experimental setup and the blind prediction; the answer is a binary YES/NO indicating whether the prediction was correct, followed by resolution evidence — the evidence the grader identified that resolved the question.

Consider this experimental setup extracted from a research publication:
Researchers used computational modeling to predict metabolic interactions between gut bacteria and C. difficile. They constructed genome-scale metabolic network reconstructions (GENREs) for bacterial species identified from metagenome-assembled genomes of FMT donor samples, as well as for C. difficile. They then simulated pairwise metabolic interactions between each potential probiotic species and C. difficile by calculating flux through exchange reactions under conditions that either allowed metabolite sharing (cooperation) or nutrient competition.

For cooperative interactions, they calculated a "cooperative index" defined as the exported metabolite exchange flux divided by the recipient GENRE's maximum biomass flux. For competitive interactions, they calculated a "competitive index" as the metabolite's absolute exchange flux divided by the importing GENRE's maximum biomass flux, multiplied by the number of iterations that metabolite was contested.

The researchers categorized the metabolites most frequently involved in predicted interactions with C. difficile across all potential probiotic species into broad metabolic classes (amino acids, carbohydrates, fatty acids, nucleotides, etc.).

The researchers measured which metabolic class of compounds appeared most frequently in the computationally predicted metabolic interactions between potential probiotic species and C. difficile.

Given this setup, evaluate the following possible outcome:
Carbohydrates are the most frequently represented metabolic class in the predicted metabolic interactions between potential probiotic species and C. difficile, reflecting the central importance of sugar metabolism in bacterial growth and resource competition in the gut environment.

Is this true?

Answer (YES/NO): NO